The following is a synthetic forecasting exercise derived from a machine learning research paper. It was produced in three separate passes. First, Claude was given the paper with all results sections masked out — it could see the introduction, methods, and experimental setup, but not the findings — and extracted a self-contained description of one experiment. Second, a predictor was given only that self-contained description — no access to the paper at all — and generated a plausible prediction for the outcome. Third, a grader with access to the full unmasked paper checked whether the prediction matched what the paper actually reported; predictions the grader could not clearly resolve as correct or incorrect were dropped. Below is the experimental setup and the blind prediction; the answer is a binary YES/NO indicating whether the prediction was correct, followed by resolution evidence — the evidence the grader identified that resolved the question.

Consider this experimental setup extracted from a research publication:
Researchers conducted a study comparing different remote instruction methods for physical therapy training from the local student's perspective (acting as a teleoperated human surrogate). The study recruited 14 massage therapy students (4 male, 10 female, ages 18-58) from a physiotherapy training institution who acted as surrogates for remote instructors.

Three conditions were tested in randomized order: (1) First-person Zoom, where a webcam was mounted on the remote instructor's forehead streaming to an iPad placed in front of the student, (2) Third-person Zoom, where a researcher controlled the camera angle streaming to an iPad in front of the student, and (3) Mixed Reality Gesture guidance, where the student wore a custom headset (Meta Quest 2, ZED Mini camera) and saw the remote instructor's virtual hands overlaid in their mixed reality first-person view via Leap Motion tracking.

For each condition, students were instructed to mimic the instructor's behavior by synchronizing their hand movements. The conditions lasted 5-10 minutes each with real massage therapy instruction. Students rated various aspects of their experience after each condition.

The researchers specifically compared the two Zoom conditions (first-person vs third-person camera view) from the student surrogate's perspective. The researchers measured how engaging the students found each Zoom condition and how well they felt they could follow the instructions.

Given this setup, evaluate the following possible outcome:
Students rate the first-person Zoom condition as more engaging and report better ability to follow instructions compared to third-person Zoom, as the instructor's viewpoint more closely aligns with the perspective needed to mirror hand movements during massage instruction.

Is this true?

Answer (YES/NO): YES